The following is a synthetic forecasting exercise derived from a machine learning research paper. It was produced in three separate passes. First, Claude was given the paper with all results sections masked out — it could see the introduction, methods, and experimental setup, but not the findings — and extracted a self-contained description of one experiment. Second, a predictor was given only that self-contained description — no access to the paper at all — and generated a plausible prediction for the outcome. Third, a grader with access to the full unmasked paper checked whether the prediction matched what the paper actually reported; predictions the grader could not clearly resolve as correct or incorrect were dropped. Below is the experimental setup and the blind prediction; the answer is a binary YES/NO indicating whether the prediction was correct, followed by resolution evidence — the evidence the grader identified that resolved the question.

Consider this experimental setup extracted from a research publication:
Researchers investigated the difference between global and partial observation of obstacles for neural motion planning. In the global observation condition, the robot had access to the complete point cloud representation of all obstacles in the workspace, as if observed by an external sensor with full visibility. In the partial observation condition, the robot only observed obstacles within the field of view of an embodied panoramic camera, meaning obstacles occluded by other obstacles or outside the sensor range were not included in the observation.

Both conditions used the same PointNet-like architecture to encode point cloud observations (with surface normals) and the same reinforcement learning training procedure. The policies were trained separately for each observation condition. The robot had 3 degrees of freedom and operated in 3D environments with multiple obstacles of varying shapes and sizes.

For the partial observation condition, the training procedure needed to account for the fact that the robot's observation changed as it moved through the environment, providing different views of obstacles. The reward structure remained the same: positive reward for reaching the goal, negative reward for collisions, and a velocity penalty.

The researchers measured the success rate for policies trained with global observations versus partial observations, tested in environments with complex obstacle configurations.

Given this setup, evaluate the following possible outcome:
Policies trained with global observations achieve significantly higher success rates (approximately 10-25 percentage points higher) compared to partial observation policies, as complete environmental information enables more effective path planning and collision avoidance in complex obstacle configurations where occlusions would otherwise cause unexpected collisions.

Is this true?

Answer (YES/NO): NO